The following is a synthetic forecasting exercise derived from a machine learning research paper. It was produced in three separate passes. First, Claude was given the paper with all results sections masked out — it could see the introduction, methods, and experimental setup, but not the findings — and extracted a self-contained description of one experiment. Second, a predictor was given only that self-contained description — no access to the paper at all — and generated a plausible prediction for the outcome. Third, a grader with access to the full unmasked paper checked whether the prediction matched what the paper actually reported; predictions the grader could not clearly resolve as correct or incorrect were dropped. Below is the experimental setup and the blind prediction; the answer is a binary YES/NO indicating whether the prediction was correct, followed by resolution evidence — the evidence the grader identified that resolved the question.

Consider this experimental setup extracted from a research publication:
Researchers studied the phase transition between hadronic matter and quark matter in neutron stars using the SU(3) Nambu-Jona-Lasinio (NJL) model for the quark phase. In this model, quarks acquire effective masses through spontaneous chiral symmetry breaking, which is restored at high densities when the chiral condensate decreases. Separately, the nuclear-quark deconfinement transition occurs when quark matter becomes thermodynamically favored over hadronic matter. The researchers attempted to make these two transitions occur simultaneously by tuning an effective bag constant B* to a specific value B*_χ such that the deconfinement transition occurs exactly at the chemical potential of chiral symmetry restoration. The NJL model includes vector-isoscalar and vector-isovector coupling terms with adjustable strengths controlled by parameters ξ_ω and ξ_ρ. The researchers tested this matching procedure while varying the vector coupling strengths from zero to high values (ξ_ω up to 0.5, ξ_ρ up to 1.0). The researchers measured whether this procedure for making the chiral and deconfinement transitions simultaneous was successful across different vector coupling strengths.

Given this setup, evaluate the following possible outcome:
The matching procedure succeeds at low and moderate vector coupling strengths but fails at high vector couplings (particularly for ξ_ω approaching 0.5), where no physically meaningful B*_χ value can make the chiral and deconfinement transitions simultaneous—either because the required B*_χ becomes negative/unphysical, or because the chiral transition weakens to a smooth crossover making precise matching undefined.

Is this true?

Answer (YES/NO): YES